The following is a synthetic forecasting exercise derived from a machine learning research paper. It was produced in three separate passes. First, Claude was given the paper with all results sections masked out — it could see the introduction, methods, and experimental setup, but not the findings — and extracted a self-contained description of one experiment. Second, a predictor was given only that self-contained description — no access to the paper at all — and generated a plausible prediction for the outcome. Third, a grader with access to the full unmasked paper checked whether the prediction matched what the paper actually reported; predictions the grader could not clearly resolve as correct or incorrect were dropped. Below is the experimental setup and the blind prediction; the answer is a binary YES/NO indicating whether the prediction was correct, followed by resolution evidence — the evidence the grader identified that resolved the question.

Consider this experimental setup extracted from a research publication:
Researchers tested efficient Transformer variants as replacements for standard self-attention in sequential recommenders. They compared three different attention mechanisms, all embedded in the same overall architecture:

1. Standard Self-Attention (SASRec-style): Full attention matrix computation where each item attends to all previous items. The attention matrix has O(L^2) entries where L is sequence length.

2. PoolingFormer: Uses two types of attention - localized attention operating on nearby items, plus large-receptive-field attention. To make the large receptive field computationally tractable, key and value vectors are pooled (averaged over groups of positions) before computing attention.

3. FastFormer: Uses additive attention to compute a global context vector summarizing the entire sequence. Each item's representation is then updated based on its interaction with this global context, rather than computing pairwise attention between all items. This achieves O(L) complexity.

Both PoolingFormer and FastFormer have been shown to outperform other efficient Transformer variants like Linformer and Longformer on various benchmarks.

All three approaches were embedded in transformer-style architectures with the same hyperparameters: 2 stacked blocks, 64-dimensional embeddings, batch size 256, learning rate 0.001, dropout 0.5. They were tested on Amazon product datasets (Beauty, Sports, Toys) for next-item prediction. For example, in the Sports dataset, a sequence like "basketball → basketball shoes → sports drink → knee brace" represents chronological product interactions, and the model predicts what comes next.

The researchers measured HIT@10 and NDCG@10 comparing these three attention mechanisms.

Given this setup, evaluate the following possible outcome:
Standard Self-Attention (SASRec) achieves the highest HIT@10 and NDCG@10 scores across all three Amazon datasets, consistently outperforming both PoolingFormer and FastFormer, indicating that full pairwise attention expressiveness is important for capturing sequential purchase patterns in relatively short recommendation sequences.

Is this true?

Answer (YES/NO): NO